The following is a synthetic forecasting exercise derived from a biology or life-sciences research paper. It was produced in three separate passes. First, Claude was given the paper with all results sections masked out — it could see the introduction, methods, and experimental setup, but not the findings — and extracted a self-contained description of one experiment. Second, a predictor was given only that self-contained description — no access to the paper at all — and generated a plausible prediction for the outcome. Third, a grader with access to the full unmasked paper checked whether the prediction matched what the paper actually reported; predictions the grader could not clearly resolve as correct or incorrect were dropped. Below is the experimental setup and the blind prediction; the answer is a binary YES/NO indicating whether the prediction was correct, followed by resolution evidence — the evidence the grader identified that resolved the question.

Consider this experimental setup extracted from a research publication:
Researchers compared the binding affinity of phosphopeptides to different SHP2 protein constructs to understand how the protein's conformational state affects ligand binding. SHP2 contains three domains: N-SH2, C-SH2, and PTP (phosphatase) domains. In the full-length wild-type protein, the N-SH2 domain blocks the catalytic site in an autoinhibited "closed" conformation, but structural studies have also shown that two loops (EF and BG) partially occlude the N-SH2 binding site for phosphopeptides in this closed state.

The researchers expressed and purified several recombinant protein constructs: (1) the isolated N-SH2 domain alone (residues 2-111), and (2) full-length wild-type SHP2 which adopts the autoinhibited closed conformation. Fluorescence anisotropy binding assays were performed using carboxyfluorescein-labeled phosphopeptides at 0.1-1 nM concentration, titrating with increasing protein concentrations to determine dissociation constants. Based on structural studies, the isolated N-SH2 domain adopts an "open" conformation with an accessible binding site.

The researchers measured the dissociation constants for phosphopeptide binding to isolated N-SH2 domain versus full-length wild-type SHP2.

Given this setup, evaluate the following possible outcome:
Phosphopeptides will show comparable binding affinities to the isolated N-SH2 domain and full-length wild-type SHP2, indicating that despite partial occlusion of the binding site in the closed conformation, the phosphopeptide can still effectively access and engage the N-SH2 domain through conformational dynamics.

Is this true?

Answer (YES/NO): NO